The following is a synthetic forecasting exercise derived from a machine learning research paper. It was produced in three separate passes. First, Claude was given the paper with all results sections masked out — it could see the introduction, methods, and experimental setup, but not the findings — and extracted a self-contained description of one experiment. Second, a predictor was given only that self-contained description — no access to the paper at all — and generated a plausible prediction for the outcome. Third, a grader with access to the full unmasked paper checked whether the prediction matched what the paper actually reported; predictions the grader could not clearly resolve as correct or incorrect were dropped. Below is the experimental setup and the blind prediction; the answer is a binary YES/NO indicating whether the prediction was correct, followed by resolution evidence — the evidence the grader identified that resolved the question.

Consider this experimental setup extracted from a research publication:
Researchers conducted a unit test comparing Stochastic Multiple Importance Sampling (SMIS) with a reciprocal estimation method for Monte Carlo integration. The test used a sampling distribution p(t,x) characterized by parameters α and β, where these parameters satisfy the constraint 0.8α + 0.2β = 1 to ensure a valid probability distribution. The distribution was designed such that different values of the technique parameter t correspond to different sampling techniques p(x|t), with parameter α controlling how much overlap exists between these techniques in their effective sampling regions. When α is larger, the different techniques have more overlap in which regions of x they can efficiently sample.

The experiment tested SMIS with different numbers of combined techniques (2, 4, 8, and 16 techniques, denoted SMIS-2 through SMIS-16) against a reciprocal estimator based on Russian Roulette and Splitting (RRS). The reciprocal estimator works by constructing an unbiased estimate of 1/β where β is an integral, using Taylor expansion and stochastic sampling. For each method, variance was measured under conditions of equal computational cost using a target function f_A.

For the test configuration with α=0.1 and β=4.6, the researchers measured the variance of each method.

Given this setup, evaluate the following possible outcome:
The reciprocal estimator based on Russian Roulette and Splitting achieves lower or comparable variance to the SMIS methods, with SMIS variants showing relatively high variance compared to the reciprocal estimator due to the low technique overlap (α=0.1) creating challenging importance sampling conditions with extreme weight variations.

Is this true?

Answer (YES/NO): NO